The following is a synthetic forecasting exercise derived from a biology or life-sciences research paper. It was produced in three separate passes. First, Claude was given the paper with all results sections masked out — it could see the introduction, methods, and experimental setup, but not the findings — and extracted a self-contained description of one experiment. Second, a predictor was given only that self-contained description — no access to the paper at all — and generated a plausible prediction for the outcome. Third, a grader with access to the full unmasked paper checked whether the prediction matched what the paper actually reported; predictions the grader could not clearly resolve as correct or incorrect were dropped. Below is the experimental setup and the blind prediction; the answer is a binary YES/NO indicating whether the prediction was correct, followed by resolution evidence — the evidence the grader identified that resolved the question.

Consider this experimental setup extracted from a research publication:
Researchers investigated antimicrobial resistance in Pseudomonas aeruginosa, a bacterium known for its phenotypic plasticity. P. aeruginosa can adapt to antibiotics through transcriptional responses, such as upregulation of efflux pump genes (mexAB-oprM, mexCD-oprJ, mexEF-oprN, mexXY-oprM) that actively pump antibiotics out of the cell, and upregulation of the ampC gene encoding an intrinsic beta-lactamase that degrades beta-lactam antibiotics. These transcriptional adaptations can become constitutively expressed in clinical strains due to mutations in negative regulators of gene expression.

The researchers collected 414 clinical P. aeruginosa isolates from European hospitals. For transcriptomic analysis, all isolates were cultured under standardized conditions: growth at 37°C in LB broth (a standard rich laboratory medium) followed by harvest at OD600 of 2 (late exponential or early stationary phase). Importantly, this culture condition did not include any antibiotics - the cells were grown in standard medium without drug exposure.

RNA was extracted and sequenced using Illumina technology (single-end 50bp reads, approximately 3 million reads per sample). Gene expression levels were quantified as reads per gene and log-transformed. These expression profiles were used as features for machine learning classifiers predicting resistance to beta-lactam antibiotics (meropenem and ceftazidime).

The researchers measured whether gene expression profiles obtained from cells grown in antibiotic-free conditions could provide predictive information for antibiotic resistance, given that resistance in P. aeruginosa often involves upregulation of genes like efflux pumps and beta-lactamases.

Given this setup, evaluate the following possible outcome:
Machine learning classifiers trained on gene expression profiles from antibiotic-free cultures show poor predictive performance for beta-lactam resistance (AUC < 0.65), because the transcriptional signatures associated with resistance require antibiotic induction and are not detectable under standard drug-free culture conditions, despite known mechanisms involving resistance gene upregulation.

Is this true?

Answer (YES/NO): NO